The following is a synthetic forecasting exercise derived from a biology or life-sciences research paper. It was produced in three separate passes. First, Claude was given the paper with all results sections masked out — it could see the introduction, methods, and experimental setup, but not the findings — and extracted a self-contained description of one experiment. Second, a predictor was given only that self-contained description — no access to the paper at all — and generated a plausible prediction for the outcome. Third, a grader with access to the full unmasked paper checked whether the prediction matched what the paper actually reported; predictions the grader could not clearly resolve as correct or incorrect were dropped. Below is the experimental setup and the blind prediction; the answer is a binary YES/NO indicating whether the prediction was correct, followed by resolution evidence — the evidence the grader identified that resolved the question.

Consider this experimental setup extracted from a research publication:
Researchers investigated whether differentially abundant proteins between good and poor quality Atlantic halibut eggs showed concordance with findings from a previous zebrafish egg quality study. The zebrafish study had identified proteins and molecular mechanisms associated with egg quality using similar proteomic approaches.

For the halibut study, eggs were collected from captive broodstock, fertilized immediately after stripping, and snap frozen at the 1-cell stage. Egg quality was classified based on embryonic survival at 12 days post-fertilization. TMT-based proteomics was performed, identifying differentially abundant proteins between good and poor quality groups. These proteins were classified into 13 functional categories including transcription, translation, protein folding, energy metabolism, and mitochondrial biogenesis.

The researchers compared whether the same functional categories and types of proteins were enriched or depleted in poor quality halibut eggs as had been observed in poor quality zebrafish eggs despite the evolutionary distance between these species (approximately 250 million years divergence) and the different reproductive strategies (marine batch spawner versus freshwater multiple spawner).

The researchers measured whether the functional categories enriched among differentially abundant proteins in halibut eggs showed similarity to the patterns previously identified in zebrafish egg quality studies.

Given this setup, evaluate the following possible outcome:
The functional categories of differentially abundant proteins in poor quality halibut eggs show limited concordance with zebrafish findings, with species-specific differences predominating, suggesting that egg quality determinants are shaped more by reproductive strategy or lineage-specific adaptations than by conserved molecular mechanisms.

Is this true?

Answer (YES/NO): NO